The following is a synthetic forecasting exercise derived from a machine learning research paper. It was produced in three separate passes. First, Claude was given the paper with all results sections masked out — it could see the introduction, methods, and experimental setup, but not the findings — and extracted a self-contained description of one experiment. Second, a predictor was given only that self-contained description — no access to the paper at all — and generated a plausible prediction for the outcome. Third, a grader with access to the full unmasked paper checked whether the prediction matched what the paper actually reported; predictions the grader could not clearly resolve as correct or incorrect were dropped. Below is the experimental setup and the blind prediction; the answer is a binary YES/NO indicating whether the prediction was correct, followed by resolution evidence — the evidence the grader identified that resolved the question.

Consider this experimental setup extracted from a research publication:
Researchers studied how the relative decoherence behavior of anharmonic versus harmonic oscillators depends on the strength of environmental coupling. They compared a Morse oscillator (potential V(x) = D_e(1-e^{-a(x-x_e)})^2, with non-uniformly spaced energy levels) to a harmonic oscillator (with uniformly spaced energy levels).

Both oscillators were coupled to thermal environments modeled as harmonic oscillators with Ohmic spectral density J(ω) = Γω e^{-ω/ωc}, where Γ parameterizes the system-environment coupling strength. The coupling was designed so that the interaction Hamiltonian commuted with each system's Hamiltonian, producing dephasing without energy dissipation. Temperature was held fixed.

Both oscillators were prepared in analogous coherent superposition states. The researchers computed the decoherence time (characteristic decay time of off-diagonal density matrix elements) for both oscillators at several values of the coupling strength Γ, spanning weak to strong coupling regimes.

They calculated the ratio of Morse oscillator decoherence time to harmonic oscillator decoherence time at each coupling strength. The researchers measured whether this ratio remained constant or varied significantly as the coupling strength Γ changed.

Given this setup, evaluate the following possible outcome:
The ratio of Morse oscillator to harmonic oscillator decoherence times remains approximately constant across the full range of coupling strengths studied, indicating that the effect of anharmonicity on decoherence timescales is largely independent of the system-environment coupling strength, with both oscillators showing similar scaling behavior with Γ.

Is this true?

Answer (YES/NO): NO